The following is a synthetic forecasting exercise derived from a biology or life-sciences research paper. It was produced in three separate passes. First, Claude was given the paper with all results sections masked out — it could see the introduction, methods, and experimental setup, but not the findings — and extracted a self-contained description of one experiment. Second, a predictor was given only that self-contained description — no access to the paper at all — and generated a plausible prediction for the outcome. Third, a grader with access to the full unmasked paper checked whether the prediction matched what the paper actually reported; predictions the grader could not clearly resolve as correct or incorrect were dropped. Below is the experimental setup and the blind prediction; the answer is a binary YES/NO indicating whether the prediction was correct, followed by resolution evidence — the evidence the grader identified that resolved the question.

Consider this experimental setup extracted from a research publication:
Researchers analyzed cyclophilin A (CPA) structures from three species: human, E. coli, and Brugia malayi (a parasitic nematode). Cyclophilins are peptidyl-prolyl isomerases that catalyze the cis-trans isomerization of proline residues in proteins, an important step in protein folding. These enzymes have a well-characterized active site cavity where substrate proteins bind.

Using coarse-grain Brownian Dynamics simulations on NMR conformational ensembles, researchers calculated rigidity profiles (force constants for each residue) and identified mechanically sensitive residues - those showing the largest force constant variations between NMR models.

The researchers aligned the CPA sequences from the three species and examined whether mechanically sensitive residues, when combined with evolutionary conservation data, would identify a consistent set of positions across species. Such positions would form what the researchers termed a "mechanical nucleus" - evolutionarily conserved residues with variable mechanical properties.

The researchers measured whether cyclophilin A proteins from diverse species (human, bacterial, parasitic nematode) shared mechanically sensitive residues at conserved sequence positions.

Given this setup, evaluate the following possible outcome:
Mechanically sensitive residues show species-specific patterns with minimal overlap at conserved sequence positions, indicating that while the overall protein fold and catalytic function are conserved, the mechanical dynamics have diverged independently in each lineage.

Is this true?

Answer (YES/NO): NO